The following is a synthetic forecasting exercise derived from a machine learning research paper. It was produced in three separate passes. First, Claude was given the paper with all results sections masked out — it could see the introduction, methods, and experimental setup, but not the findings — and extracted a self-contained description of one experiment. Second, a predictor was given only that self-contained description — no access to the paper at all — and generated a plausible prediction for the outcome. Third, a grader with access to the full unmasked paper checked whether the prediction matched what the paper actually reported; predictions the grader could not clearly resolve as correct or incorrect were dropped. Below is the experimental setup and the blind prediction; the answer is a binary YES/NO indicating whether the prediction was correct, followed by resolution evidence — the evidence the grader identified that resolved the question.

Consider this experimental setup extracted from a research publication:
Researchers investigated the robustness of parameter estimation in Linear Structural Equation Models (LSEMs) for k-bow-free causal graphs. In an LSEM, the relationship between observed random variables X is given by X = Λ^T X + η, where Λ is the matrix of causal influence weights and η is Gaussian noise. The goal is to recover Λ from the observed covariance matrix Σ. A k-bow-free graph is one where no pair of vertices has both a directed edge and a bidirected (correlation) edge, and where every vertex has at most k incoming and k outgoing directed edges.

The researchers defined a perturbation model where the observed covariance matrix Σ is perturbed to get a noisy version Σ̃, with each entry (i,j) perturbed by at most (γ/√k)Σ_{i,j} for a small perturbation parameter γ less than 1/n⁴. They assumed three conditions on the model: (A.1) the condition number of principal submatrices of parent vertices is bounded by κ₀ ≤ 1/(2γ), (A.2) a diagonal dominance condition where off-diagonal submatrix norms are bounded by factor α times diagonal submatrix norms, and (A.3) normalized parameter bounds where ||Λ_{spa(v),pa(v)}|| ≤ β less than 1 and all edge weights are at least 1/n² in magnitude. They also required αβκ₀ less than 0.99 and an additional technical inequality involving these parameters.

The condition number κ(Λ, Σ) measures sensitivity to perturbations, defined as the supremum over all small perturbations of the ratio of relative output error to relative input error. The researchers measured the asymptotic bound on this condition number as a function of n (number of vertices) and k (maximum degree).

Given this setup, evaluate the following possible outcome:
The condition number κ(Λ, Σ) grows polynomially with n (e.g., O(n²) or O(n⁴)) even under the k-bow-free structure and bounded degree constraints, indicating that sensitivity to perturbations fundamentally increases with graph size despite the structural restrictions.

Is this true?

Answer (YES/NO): YES